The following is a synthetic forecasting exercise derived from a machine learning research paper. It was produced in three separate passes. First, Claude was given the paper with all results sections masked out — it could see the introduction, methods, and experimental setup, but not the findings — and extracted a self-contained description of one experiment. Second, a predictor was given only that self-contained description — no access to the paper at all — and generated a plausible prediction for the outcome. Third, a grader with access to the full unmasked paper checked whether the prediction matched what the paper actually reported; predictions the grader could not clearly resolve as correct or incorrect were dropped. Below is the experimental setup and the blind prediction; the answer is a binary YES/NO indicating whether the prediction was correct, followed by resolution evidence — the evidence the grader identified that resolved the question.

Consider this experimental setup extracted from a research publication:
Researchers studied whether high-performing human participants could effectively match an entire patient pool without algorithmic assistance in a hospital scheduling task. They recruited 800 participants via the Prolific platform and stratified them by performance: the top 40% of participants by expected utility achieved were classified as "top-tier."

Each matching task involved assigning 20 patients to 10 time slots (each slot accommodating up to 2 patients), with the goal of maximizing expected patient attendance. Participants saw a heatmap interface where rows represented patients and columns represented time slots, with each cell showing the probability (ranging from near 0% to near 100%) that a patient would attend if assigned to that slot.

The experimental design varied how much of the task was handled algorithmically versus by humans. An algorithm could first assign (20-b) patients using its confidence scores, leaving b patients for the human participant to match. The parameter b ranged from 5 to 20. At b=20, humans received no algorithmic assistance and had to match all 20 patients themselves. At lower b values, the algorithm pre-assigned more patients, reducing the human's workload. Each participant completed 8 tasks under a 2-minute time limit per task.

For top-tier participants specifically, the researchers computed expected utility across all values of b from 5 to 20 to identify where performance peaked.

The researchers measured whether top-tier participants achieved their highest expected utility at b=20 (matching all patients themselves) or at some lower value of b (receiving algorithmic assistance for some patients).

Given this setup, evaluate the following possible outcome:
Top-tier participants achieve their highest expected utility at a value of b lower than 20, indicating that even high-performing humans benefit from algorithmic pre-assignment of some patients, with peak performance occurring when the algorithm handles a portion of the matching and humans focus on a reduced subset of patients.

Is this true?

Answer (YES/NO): NO